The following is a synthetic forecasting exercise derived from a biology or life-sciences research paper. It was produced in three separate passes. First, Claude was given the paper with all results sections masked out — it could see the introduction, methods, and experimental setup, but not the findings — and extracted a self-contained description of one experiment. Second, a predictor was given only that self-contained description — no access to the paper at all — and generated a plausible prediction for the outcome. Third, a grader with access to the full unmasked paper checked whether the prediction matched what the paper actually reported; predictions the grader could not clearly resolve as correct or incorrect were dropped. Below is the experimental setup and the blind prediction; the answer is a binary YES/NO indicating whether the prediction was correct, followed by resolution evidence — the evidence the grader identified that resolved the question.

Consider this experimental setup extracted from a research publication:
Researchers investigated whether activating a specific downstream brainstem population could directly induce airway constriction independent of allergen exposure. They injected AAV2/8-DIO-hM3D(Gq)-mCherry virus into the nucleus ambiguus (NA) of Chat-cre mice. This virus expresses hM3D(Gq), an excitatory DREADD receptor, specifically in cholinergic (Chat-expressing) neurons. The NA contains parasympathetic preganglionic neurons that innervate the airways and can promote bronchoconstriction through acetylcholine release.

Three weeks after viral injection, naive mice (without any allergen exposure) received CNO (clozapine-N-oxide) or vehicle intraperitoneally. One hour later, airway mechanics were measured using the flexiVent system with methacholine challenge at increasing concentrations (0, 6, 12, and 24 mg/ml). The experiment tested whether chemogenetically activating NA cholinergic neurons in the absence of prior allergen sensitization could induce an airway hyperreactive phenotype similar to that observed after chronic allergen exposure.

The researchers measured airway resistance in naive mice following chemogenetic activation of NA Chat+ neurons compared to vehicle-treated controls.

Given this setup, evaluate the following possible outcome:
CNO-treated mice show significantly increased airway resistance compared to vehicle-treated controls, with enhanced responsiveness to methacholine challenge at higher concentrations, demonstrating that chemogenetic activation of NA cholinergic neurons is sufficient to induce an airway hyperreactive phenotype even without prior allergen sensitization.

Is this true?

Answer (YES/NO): NO